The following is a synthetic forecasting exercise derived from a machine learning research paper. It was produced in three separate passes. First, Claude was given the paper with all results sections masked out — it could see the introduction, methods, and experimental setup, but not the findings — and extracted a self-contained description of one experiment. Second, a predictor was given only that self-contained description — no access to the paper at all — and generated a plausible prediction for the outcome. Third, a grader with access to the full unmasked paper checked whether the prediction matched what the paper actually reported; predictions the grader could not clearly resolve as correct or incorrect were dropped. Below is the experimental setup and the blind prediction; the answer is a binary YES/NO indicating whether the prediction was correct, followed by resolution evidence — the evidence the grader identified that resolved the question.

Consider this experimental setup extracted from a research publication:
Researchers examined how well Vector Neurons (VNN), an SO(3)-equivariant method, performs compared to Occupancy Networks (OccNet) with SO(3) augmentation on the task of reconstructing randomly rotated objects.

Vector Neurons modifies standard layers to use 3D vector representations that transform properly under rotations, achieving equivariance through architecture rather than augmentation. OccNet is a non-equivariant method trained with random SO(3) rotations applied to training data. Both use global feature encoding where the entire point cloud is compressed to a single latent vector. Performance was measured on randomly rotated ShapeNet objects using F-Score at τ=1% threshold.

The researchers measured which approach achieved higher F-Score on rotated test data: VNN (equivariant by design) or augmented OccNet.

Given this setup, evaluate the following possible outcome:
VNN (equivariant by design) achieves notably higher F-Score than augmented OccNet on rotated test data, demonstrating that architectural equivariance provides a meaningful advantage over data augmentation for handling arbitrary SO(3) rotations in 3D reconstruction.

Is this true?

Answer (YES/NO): YES